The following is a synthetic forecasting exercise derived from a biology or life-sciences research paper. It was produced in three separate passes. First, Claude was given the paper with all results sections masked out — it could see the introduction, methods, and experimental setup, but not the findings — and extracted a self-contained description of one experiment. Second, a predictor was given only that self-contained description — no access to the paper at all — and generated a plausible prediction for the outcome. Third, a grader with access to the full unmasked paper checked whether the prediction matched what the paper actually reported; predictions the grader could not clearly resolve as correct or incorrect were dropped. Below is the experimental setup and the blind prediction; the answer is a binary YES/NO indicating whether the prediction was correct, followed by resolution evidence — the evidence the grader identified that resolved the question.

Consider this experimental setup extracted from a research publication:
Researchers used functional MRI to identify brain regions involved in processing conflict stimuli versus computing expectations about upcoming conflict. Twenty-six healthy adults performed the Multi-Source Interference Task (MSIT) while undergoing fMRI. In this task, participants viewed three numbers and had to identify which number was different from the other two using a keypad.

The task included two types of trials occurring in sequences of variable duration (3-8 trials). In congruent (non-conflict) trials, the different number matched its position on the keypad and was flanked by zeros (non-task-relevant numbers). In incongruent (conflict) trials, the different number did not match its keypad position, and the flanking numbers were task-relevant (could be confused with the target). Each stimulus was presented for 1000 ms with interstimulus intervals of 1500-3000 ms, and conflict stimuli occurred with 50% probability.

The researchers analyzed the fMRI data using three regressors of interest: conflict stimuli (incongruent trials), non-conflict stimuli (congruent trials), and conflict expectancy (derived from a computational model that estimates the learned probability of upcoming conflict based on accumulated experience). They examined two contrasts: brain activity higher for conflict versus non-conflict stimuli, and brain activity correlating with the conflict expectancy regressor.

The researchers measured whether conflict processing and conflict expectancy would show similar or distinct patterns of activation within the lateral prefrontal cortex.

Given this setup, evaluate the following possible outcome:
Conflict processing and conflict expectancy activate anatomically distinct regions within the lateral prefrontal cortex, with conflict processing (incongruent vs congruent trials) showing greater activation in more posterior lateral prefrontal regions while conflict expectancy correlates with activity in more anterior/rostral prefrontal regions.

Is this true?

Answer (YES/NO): YES